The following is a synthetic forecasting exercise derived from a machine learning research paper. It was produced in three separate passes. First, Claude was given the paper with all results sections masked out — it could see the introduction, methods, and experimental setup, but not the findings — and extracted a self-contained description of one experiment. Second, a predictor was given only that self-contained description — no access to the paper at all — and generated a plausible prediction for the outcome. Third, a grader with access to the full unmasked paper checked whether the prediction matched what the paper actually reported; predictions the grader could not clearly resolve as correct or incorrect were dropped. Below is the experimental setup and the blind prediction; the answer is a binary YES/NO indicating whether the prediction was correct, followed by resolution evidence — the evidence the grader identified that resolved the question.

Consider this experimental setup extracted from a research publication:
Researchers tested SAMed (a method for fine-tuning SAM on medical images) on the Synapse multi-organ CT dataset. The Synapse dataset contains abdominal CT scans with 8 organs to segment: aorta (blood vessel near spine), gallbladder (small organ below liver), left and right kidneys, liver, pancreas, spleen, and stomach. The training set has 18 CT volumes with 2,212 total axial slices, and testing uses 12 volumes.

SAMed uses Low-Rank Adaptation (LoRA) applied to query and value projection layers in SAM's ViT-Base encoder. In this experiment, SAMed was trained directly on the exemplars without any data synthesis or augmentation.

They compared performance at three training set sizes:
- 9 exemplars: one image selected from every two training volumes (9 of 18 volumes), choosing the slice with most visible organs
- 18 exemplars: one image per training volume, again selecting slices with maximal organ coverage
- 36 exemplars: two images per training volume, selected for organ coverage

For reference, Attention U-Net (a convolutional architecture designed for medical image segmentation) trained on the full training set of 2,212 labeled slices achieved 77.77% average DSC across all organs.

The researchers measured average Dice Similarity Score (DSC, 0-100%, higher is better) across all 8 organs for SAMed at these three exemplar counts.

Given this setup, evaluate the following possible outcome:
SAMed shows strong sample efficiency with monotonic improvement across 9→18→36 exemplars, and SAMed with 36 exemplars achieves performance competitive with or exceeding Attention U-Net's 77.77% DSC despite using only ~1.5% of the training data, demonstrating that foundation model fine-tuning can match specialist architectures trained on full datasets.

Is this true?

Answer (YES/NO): NO